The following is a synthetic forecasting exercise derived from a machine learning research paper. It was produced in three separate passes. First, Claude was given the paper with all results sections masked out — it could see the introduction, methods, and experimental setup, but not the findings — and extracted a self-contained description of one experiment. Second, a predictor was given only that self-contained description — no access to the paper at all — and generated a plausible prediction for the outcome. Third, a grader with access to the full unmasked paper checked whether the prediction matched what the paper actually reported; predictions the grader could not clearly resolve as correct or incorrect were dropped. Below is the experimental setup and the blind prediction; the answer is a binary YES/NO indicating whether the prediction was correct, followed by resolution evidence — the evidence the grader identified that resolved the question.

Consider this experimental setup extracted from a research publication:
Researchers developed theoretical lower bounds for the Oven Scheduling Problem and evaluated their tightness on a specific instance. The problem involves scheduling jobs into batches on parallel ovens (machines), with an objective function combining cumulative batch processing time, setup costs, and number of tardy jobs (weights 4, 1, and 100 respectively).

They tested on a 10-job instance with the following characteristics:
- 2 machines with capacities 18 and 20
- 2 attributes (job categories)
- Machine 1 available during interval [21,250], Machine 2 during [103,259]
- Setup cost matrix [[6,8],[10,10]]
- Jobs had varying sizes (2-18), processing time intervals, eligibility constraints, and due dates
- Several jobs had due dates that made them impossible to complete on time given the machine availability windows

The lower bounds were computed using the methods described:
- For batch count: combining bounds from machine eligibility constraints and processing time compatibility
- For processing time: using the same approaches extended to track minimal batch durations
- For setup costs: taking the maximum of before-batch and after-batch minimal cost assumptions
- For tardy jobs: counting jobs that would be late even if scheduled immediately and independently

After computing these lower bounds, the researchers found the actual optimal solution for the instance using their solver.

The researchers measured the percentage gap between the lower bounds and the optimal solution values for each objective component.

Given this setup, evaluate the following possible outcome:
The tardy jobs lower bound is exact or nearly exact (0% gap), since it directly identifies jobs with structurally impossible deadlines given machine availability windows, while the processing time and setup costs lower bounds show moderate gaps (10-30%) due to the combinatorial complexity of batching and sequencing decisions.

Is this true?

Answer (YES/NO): NO